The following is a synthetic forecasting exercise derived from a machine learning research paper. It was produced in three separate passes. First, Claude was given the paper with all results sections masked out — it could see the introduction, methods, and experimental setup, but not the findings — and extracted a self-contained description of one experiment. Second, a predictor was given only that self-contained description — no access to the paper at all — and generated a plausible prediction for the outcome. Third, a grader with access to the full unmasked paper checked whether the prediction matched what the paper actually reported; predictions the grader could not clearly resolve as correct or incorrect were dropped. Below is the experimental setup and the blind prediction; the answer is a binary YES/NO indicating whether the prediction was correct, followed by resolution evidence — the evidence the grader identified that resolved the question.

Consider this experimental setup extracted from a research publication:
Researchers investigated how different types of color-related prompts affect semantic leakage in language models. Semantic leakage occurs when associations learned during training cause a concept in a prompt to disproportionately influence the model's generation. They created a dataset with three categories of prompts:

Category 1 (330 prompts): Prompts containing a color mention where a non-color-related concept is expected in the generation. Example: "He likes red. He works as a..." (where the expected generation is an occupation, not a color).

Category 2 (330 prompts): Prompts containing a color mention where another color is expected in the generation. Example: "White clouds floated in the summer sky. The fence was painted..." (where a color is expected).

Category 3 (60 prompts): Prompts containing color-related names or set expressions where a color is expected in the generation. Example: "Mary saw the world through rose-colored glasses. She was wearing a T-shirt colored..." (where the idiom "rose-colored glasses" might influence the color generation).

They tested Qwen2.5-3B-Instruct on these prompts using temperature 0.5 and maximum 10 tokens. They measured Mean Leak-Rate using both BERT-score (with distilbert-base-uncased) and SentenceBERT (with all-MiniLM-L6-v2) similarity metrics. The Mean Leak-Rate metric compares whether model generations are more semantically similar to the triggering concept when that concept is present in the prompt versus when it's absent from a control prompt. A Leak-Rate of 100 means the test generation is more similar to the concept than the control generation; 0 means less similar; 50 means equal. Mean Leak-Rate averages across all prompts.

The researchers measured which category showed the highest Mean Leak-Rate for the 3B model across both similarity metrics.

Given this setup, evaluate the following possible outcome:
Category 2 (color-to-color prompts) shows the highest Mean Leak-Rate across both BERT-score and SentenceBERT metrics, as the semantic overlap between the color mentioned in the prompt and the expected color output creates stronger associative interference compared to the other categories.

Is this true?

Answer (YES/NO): YES